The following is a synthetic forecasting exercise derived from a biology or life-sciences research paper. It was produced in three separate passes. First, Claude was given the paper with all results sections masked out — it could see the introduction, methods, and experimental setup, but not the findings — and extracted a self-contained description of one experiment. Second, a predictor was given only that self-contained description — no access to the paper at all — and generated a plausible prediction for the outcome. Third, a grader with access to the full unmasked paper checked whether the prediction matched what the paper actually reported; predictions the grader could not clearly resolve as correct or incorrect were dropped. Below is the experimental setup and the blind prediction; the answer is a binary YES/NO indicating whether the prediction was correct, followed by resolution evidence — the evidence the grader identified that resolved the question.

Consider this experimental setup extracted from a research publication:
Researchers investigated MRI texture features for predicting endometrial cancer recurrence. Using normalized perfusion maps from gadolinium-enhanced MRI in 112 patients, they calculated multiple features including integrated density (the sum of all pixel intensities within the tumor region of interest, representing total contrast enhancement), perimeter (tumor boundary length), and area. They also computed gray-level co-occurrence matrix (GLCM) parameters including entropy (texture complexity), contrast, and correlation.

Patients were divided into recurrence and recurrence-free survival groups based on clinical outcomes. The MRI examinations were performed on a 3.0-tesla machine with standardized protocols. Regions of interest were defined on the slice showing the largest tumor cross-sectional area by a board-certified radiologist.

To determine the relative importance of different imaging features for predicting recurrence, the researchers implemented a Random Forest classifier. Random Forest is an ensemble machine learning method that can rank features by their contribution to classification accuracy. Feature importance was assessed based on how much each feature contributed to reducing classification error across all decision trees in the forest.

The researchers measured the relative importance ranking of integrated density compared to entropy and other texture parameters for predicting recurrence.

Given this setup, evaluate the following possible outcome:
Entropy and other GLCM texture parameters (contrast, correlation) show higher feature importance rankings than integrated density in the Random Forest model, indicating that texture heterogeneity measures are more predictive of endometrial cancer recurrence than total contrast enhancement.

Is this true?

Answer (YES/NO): NO